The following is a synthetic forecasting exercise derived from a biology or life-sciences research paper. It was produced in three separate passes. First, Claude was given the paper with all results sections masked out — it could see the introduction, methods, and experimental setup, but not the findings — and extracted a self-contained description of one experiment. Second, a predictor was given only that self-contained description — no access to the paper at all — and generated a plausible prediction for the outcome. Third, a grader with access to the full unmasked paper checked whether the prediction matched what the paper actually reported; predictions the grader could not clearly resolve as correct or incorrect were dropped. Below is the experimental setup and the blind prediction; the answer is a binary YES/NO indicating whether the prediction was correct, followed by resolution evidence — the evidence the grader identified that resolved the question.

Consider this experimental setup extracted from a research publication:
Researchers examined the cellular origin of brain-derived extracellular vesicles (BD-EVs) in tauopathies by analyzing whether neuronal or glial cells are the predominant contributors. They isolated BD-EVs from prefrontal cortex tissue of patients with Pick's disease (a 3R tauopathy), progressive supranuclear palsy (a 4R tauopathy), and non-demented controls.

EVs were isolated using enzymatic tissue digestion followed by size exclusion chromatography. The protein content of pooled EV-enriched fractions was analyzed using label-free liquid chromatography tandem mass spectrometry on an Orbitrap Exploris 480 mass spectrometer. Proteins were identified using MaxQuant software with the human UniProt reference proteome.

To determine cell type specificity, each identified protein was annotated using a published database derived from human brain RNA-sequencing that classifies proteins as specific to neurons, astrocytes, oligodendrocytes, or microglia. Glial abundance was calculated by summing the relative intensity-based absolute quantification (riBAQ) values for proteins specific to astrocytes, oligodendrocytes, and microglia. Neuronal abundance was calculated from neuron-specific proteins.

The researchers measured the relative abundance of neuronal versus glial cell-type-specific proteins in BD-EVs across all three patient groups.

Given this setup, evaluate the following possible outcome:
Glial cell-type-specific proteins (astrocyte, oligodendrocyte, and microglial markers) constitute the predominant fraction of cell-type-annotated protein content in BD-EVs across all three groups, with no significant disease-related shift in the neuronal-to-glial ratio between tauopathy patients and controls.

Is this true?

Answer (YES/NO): NO